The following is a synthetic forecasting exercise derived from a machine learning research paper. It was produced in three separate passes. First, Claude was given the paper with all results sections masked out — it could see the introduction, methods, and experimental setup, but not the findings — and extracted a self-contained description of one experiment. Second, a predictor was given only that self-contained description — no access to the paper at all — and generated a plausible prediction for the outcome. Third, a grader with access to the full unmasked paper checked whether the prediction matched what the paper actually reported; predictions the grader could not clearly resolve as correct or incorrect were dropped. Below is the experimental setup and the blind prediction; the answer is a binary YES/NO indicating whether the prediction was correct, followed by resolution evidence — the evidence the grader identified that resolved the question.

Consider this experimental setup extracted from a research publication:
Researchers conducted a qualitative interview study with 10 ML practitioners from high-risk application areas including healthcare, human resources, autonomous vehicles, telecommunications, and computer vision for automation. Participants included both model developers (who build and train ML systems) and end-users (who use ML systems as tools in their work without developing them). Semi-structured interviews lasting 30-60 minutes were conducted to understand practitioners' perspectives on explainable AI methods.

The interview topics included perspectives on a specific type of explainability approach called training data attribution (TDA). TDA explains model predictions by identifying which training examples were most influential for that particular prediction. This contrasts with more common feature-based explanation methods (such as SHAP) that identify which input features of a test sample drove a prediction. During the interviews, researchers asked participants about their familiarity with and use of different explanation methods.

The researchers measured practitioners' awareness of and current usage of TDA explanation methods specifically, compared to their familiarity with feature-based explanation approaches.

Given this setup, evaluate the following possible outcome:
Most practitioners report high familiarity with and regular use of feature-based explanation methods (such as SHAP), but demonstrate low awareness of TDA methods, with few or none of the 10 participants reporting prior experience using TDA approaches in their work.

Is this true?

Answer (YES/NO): NO